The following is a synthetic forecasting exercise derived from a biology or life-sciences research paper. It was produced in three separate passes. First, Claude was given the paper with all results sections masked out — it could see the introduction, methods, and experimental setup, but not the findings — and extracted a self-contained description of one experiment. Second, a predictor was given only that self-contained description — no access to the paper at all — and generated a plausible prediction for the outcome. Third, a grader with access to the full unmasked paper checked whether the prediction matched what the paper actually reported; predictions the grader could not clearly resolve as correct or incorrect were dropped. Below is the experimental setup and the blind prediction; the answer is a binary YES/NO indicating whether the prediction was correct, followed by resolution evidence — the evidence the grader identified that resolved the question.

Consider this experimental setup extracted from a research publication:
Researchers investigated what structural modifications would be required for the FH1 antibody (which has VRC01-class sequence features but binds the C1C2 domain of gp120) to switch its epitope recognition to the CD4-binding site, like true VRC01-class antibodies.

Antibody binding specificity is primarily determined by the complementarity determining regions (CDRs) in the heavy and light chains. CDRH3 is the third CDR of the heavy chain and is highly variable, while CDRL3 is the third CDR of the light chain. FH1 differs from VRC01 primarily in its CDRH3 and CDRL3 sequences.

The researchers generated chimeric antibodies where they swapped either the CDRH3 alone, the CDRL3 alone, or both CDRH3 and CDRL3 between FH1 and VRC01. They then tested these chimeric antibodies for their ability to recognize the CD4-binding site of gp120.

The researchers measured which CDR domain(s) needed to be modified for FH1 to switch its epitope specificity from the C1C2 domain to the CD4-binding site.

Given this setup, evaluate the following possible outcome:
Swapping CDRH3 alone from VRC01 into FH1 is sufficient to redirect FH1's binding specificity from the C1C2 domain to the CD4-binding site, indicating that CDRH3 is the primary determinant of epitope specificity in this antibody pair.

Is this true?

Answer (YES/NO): NO